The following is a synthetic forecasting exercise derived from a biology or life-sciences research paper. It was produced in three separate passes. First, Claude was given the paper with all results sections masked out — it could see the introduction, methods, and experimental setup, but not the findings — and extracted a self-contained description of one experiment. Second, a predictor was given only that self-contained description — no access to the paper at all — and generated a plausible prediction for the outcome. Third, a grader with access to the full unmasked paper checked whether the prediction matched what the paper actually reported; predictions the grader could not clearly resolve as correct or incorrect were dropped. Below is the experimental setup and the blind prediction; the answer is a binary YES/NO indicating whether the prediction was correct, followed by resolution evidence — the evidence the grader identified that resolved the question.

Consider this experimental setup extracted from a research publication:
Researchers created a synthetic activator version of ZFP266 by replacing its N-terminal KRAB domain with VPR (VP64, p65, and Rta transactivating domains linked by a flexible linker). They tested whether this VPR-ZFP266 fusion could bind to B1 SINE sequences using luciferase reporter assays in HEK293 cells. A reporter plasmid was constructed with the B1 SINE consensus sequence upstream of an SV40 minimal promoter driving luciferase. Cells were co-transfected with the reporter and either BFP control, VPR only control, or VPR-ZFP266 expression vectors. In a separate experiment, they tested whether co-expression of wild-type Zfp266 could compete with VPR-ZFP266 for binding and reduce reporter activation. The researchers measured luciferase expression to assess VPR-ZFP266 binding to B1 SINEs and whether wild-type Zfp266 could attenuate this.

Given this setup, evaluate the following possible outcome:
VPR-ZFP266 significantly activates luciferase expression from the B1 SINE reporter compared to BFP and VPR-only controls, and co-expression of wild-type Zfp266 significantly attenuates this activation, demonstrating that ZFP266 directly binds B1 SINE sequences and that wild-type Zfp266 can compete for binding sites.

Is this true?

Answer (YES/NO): YES